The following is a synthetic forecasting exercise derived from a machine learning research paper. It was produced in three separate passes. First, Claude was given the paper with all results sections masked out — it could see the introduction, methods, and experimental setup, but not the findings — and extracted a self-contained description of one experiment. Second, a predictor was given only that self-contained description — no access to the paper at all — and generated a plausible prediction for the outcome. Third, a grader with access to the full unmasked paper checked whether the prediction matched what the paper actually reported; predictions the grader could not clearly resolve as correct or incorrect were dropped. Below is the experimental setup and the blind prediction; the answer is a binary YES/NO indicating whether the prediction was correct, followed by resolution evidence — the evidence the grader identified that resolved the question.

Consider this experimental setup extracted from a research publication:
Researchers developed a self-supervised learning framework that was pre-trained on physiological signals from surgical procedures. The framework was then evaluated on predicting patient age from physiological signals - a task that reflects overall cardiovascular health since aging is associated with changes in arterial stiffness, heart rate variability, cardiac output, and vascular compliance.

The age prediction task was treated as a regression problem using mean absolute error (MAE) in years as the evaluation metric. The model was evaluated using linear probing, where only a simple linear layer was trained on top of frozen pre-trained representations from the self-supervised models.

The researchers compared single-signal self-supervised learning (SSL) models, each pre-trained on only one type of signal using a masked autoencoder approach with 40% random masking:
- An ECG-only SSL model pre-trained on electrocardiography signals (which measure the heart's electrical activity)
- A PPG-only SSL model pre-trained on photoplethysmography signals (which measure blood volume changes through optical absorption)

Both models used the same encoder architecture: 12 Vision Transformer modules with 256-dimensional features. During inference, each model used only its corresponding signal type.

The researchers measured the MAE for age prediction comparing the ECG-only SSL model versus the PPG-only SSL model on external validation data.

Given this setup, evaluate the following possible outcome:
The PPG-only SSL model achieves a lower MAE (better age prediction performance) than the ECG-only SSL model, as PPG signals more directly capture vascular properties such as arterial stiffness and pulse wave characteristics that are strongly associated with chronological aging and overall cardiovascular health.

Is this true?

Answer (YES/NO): NO